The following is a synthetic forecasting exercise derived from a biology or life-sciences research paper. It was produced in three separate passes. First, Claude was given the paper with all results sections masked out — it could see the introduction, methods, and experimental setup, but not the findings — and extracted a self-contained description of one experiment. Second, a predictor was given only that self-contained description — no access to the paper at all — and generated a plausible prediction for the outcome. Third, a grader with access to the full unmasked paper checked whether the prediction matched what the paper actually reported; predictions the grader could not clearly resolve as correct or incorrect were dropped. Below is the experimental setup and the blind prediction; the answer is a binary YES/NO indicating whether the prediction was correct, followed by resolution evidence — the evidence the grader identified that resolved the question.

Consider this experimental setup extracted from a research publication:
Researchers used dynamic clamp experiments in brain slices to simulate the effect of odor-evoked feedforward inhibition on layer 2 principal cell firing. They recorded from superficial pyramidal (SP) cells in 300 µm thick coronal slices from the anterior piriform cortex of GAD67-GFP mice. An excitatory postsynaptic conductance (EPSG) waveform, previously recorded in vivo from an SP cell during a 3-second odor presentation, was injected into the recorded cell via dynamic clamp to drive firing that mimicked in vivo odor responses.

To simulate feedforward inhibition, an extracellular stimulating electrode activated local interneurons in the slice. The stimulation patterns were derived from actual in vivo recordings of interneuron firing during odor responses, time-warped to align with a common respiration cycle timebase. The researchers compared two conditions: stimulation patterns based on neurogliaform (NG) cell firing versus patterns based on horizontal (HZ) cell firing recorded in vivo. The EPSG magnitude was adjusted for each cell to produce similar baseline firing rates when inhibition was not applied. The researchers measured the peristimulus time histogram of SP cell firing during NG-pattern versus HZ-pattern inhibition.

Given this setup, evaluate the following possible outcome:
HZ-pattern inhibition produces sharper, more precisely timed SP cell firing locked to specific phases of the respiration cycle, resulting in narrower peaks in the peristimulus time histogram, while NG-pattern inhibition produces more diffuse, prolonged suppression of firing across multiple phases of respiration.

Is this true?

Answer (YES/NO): NO